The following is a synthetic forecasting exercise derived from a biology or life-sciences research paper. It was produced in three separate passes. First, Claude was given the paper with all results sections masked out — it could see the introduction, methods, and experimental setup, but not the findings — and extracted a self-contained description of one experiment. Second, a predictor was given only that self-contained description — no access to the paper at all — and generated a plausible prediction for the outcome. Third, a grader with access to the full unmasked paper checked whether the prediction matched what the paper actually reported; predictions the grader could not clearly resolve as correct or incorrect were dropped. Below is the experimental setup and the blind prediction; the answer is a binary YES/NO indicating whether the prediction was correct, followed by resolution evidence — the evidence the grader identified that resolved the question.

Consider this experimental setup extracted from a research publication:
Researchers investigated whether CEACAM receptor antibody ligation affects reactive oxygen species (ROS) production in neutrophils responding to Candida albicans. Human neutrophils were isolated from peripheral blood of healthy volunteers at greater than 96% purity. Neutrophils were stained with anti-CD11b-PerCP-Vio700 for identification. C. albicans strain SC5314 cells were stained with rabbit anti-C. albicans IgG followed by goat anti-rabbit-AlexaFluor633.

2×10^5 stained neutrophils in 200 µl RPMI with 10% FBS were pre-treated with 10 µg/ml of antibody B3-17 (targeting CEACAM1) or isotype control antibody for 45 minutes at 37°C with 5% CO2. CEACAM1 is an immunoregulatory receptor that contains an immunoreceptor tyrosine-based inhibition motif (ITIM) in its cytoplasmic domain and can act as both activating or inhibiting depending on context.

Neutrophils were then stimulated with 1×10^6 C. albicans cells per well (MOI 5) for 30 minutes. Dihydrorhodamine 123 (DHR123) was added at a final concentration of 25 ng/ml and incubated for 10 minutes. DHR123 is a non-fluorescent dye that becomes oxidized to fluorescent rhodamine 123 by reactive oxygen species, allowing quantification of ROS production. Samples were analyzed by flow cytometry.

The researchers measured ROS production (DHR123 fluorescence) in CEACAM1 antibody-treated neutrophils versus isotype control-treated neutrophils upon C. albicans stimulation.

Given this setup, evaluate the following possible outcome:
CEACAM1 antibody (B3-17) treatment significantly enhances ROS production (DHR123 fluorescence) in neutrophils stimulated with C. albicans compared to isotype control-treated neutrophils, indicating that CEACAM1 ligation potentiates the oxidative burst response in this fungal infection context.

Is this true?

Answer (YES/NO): NO